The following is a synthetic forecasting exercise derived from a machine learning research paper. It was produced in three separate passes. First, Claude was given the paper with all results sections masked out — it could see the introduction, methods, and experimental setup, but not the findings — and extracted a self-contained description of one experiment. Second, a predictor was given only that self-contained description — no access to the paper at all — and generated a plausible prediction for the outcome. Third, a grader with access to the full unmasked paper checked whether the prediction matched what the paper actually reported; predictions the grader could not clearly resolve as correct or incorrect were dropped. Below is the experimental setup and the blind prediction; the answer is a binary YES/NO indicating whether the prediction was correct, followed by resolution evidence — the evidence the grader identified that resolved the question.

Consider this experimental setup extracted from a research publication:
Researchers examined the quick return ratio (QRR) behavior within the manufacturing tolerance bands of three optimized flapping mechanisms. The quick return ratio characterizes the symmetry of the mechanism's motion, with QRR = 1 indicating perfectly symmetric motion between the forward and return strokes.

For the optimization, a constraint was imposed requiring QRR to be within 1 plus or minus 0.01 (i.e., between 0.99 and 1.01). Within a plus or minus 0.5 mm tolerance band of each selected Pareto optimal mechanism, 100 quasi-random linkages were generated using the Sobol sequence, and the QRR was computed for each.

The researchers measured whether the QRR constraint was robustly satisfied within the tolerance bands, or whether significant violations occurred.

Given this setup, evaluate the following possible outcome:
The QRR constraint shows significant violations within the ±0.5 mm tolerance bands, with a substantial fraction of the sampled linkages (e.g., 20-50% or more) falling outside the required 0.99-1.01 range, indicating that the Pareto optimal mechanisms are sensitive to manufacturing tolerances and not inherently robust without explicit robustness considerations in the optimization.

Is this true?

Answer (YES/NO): NO